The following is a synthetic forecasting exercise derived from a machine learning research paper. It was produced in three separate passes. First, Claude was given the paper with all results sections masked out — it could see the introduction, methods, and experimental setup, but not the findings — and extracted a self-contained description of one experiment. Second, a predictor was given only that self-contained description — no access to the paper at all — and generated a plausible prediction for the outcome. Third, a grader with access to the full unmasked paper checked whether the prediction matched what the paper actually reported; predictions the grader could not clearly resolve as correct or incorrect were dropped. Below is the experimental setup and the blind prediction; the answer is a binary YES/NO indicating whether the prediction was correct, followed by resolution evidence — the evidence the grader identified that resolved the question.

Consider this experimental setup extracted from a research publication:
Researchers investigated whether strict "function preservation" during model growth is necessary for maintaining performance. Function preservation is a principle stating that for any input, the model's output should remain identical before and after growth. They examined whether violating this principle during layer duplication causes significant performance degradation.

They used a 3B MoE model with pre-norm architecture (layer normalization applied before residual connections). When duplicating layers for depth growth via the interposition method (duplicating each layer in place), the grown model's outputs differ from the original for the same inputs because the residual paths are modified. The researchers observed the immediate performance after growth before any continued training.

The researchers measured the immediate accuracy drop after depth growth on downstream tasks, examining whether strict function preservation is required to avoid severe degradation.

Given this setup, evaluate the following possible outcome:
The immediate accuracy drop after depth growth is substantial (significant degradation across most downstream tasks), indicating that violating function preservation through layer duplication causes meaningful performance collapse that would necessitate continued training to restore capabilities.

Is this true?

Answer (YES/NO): NO